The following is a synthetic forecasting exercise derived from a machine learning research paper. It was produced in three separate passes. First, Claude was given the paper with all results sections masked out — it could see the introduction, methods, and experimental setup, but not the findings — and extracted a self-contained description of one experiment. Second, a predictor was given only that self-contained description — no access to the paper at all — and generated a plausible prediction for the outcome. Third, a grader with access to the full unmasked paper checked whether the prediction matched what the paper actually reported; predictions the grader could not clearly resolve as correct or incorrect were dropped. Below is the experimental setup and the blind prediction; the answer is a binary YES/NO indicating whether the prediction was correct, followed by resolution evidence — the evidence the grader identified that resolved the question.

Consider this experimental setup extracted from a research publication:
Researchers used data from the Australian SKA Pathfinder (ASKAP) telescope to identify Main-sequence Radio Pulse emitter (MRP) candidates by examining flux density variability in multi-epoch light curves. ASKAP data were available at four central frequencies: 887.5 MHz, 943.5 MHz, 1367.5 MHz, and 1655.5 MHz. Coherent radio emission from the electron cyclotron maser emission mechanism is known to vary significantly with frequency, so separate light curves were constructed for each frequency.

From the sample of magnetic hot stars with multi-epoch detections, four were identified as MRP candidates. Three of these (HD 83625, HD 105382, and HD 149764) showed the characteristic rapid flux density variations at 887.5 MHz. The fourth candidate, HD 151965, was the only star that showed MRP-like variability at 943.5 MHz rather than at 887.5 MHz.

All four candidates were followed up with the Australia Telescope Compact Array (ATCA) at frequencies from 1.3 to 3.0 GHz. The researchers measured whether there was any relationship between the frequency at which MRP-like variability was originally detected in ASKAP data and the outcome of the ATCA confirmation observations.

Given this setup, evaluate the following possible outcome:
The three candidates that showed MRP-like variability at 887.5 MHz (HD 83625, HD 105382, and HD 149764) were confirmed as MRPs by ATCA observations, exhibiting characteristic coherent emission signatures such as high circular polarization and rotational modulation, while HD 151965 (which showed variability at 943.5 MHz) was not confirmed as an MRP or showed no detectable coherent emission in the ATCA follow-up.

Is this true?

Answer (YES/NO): YES